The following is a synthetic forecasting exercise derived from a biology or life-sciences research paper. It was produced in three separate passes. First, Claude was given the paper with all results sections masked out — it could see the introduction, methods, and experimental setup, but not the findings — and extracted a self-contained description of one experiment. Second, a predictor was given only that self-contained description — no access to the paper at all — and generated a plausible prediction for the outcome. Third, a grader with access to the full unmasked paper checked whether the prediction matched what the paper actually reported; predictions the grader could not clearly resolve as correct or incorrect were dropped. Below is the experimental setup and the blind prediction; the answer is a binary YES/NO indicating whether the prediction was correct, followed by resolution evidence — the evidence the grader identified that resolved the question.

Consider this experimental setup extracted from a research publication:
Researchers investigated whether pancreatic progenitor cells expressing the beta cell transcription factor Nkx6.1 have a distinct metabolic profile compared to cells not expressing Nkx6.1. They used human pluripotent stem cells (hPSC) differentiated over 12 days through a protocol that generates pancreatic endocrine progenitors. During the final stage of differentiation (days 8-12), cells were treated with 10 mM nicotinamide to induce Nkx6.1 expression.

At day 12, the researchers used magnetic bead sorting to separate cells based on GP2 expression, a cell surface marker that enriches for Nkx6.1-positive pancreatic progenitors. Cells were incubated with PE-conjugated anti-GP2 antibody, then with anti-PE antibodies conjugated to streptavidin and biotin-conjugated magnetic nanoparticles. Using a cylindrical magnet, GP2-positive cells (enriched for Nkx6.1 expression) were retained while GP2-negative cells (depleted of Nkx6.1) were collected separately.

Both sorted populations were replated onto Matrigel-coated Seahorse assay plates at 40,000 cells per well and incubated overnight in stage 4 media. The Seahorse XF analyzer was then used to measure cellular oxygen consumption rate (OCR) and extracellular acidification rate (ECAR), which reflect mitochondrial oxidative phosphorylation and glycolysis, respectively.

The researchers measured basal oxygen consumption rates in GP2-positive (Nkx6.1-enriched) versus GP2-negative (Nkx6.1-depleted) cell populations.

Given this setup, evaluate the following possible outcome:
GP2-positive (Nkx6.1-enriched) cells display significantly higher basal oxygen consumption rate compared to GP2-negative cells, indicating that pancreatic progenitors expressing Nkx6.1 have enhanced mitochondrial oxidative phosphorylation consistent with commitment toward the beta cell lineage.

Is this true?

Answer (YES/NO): NO